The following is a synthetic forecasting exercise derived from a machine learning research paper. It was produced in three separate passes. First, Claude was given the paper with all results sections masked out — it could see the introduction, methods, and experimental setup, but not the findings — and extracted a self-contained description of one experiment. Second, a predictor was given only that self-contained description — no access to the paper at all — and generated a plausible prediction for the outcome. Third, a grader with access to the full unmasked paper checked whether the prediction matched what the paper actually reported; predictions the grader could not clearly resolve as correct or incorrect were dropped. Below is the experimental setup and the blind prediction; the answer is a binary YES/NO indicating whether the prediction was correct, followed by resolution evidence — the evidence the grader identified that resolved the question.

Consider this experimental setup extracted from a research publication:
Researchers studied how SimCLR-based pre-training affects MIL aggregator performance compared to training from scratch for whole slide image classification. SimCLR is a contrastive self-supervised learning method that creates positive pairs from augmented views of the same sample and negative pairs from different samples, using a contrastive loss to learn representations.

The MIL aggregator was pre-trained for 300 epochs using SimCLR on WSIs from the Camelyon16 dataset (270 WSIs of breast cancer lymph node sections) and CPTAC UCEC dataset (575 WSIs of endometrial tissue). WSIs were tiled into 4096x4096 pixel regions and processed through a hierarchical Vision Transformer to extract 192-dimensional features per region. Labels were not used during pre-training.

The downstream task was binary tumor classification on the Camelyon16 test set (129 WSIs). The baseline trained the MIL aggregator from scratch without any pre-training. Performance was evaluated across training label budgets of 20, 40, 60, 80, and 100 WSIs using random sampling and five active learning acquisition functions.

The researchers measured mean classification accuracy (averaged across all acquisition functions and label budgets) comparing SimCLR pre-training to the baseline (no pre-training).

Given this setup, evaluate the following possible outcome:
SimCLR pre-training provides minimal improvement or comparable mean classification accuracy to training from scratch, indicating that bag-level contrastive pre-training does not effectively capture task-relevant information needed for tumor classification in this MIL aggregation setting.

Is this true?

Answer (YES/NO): NO